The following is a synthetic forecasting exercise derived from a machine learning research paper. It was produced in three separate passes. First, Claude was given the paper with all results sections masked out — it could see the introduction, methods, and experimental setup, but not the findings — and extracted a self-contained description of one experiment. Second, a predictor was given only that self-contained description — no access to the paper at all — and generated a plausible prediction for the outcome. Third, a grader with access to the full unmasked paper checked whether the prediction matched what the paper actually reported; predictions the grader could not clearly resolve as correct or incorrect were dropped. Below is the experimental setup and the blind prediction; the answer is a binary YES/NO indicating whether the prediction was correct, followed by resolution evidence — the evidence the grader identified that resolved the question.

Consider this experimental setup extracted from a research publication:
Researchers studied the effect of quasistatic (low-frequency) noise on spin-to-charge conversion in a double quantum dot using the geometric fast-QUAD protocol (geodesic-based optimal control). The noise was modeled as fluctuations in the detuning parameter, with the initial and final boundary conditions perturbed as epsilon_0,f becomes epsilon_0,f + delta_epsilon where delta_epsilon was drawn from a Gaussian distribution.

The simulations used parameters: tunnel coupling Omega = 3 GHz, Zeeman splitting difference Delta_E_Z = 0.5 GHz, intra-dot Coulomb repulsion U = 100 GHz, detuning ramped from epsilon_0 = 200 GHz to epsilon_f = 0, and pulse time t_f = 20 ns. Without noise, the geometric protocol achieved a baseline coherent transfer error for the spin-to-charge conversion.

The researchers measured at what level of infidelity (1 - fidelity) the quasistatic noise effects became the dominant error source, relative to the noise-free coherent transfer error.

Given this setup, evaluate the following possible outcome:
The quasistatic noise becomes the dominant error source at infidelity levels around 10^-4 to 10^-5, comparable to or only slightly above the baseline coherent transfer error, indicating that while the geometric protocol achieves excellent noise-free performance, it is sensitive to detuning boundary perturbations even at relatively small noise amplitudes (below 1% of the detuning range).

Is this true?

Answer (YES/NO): NO